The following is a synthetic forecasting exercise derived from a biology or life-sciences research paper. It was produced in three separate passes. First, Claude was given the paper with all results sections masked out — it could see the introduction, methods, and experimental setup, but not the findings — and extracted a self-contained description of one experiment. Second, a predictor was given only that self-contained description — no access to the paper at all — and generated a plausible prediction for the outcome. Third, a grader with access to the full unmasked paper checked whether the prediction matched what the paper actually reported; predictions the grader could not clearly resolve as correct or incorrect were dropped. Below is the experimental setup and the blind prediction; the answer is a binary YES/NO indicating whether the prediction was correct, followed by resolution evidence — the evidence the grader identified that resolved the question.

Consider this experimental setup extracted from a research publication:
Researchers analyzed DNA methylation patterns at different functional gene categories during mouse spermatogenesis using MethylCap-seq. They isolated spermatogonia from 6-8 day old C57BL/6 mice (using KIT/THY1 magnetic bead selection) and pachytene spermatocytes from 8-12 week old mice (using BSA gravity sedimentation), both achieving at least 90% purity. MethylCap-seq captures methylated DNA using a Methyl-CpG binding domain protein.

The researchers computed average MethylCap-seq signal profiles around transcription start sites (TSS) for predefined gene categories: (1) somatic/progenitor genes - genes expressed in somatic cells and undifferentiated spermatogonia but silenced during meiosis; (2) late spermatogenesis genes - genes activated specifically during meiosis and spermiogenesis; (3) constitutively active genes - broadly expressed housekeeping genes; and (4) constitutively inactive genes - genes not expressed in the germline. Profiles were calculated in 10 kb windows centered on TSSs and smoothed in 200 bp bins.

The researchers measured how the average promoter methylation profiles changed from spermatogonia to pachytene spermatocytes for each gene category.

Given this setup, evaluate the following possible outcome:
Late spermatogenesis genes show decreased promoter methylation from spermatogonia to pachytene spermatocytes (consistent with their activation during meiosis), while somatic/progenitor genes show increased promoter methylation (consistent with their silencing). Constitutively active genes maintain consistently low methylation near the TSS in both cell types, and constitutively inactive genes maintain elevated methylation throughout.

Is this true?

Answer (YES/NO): NO